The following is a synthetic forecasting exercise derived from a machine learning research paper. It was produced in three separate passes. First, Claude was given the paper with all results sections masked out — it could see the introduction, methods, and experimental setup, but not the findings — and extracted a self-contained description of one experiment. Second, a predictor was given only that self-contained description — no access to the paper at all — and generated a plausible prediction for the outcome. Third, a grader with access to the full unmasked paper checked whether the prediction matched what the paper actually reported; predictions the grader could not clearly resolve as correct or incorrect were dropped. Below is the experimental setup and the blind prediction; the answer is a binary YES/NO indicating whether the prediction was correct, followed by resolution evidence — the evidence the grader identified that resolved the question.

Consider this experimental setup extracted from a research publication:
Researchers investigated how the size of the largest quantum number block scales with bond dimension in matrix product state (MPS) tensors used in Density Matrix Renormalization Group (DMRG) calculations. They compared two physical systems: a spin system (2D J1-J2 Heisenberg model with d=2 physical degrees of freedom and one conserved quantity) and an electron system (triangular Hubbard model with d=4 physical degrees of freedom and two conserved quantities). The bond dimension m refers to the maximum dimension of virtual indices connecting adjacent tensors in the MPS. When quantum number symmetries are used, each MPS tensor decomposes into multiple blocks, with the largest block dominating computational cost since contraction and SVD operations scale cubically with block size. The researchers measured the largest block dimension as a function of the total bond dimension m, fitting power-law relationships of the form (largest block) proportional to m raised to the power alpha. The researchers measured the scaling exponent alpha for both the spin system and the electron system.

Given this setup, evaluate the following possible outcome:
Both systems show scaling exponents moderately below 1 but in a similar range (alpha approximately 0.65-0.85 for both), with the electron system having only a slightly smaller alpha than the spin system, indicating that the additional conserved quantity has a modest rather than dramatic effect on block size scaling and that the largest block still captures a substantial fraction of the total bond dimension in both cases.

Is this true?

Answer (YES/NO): NO